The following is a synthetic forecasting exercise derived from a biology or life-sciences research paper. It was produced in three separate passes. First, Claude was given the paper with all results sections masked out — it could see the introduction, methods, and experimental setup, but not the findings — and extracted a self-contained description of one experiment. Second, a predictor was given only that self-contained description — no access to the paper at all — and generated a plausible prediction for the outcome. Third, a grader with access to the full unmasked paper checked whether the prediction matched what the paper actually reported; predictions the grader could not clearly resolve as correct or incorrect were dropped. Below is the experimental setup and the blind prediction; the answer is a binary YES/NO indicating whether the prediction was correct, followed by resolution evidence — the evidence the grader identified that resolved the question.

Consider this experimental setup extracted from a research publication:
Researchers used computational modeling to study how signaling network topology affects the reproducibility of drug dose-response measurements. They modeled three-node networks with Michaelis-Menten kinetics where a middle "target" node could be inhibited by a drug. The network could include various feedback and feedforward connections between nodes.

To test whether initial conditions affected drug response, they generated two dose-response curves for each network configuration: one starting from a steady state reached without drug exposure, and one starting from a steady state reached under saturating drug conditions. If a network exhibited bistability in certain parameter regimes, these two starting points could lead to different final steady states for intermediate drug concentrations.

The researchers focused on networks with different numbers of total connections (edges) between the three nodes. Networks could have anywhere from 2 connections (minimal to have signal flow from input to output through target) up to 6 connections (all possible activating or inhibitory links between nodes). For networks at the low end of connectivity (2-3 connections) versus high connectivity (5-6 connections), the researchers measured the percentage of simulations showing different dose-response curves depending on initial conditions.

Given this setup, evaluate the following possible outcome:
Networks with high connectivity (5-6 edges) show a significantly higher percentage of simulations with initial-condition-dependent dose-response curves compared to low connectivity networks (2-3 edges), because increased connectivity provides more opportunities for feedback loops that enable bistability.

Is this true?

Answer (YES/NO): YES